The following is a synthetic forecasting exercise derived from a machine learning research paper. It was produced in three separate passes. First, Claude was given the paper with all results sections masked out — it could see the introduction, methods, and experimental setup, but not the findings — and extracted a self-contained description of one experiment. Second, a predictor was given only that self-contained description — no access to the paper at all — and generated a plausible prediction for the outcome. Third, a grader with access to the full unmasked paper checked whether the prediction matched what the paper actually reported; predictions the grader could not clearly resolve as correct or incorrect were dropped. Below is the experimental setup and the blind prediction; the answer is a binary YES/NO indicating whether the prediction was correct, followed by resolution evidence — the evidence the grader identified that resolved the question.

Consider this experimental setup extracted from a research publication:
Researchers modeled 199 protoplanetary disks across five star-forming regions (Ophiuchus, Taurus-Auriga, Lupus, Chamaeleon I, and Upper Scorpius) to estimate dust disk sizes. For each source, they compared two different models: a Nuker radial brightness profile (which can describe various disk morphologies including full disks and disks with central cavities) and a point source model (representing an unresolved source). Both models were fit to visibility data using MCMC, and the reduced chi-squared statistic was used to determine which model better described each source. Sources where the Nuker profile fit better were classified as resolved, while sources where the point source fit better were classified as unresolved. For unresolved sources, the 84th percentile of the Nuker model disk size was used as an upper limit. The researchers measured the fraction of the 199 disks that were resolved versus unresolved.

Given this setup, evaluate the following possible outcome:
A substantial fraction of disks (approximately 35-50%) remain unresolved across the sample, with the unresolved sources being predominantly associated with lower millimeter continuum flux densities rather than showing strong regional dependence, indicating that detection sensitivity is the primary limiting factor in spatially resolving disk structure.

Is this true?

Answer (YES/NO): NO